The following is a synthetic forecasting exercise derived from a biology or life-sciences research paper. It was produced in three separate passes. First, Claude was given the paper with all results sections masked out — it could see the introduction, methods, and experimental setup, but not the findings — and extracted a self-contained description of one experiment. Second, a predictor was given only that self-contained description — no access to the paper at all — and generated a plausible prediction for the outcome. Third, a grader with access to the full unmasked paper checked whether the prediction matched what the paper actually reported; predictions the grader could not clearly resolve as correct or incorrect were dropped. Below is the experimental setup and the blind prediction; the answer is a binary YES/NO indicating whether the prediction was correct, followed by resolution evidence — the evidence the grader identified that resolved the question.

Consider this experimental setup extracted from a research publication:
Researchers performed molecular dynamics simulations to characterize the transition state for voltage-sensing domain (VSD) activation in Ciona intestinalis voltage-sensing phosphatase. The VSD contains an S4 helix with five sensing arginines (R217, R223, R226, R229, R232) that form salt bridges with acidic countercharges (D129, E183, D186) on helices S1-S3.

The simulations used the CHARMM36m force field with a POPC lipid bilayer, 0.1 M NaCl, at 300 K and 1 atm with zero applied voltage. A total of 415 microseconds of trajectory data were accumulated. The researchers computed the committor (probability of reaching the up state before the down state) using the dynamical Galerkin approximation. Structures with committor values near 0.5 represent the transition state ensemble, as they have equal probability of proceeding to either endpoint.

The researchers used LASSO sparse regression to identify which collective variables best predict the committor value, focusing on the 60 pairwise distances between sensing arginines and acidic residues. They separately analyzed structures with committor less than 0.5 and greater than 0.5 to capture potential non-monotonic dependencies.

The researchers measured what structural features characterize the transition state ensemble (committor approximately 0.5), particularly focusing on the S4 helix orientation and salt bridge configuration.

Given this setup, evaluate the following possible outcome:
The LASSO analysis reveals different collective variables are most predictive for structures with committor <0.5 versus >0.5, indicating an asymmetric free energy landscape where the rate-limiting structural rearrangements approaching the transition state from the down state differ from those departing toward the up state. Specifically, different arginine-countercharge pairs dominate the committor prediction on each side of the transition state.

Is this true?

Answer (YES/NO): YES